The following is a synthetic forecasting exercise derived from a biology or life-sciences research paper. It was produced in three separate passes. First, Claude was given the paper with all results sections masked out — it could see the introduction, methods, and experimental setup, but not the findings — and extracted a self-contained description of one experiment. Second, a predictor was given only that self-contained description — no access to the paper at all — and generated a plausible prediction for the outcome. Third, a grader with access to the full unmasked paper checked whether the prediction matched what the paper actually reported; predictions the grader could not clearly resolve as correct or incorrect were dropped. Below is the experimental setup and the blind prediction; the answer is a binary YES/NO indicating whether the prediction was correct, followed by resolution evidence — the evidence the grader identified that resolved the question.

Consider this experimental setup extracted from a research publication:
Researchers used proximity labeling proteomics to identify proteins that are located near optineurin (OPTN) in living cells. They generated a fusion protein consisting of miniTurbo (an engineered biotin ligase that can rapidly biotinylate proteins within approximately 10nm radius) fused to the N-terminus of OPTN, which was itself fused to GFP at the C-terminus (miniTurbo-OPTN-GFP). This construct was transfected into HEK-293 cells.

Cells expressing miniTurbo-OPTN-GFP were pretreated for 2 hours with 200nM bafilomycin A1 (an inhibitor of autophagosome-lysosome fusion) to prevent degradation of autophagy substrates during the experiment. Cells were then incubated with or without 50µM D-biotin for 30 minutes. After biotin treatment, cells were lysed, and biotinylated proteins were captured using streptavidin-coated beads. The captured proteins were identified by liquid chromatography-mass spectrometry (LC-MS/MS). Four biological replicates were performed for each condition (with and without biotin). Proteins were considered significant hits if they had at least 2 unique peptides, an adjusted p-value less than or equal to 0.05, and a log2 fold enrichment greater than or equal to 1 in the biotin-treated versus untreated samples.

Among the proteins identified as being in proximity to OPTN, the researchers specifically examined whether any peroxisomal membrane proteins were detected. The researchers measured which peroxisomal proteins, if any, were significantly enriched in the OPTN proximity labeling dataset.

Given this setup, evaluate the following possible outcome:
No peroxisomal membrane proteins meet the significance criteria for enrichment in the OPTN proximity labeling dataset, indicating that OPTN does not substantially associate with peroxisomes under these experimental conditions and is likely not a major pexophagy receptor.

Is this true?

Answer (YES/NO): NO